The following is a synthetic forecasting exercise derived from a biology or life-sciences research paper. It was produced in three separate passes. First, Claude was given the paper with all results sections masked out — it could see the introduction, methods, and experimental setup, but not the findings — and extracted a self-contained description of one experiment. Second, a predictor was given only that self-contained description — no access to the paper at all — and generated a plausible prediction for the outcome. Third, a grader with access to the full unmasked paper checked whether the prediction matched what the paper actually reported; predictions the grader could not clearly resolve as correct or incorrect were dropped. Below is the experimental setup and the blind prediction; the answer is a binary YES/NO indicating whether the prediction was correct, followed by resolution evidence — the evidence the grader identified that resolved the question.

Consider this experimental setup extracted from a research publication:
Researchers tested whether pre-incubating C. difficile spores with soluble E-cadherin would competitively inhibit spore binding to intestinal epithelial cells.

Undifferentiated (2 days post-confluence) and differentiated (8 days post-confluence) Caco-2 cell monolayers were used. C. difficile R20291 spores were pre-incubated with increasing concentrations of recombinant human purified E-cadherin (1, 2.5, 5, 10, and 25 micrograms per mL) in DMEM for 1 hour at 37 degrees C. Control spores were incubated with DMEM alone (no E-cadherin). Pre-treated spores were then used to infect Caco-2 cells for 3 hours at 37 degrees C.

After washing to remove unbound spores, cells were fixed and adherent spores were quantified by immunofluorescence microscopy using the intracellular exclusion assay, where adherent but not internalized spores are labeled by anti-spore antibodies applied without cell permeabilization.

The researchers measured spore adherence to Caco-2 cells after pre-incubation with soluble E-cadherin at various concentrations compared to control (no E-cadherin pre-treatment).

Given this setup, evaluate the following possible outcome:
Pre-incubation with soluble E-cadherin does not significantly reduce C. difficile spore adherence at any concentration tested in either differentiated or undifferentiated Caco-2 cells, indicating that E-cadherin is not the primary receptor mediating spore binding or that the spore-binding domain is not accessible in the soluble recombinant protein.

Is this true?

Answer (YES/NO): NO